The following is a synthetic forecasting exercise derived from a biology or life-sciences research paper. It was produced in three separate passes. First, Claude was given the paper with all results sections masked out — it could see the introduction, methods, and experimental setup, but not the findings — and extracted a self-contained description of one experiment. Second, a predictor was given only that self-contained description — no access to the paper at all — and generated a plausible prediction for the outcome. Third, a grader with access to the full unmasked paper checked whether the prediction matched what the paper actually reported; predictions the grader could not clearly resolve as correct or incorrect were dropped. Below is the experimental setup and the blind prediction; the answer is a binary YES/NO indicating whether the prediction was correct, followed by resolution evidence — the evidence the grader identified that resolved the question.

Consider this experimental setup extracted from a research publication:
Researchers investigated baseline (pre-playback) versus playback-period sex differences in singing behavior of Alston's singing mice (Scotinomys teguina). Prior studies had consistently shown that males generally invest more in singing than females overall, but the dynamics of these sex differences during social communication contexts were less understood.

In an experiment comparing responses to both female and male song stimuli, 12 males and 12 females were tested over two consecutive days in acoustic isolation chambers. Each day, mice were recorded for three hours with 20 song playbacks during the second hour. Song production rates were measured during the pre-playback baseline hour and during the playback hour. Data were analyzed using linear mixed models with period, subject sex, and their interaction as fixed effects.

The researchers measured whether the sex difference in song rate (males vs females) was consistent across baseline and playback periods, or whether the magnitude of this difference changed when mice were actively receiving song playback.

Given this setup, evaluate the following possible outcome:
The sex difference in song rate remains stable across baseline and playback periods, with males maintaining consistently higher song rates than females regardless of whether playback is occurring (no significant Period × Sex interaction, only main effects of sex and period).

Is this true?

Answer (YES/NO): NO